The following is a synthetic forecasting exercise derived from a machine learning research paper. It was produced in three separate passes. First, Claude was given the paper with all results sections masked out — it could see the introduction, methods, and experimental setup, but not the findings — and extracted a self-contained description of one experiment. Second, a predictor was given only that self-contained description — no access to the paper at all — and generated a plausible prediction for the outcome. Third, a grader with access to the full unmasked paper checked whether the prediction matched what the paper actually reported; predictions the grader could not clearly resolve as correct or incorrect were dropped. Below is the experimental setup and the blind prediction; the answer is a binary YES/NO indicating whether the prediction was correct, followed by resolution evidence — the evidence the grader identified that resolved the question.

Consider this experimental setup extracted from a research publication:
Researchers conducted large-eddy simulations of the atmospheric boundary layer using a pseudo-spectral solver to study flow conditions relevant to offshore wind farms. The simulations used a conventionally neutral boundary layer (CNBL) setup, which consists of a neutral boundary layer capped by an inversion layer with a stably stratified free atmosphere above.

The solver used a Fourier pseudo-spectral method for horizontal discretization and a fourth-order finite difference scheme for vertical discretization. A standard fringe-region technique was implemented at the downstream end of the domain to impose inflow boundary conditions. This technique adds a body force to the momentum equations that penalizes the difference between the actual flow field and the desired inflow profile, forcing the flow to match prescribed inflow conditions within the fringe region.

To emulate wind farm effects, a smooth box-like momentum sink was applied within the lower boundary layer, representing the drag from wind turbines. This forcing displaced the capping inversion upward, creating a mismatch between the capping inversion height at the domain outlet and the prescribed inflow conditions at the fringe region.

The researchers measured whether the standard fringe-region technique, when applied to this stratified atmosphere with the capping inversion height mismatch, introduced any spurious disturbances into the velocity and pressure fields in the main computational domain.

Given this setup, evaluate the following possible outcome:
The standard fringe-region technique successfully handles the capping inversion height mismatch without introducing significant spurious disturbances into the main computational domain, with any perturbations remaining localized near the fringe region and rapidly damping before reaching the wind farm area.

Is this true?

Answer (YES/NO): NO